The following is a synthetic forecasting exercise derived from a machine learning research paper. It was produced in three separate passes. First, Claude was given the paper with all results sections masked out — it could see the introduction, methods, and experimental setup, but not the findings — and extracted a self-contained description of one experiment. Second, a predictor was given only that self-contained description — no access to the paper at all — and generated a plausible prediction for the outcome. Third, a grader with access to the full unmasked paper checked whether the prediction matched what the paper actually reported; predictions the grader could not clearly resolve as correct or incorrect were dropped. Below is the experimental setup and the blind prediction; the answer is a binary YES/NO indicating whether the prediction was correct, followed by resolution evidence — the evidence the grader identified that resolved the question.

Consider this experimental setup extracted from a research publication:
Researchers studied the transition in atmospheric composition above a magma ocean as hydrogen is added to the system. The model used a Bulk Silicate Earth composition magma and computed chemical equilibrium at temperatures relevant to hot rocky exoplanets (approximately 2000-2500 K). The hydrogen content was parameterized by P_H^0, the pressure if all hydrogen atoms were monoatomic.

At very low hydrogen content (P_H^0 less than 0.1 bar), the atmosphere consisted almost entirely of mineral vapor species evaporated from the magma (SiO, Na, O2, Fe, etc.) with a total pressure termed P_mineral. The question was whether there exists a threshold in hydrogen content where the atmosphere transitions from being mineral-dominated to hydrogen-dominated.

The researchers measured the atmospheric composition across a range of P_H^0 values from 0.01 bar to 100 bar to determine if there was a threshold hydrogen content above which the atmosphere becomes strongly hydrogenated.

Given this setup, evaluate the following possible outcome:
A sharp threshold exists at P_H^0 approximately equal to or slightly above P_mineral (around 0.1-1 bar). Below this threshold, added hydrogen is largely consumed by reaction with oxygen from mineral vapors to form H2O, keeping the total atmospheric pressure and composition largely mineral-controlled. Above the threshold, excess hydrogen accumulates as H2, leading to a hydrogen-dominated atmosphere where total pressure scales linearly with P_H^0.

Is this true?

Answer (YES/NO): NO